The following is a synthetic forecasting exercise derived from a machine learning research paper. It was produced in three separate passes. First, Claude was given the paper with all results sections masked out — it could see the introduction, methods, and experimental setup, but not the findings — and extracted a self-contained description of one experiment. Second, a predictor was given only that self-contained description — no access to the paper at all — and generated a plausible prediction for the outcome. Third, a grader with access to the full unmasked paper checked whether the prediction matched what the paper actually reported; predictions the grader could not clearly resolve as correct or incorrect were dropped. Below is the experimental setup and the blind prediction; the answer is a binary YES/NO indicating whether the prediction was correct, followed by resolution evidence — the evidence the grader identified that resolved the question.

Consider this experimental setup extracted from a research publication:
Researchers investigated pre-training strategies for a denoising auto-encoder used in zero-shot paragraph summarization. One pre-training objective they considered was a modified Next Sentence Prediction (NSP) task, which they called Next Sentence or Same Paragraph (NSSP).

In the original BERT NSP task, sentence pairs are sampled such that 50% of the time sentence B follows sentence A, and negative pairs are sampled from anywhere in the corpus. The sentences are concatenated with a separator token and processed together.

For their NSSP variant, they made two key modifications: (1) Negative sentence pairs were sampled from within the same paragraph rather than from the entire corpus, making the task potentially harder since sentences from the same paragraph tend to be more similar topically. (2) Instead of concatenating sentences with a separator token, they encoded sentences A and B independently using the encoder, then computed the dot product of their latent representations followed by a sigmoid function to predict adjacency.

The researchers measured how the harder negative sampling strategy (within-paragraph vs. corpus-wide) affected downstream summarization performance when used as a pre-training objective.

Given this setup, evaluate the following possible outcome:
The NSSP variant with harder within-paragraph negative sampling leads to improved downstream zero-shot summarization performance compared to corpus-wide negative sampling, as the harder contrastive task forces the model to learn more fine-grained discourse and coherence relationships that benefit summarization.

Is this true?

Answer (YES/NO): YES